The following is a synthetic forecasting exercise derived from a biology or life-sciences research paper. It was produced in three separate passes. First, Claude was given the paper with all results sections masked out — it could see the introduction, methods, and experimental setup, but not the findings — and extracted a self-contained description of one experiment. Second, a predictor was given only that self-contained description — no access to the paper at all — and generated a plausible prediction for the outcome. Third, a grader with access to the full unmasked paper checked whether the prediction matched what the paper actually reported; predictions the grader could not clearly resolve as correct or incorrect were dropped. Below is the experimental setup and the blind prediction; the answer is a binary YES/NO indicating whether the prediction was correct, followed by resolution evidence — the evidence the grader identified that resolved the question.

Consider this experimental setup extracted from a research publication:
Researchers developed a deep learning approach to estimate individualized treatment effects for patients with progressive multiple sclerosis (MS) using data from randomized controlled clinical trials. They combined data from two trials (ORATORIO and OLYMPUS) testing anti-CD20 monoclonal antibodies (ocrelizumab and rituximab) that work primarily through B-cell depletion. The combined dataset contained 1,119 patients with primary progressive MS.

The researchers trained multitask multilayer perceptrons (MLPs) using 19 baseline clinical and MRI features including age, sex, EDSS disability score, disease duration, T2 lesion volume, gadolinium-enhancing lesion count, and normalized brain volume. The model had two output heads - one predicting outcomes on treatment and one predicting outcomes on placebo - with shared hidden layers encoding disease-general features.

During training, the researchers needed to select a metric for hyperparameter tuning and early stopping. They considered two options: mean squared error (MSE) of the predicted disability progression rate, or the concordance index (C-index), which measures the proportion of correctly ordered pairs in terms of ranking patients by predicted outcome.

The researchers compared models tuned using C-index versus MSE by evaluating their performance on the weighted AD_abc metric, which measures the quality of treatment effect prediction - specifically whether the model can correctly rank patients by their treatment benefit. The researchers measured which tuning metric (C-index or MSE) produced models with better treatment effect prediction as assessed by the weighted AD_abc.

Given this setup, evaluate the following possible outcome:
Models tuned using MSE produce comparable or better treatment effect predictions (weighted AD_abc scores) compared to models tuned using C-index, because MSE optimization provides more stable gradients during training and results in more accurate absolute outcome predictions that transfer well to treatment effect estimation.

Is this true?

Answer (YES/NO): NO